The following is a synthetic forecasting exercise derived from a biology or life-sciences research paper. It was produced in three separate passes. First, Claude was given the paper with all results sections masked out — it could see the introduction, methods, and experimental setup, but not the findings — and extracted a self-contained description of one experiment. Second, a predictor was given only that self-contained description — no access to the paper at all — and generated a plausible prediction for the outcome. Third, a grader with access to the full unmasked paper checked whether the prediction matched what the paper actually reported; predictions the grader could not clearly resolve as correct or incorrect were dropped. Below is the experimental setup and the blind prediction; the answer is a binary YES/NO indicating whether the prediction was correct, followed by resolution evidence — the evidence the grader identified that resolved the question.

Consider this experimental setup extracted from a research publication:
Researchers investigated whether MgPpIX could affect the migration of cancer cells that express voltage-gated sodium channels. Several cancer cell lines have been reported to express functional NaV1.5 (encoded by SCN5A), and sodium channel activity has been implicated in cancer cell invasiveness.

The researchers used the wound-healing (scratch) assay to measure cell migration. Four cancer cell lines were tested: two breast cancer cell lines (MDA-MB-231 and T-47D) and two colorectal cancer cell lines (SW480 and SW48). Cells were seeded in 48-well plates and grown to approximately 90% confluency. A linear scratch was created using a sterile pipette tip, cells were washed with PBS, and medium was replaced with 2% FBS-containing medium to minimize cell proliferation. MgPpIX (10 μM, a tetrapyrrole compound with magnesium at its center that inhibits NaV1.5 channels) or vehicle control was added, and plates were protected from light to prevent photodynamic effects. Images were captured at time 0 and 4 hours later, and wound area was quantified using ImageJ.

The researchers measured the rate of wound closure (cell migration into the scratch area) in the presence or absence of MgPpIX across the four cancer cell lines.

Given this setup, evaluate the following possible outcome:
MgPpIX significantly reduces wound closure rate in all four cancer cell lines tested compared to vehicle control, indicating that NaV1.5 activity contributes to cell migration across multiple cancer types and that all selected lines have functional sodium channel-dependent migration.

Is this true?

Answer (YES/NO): NO